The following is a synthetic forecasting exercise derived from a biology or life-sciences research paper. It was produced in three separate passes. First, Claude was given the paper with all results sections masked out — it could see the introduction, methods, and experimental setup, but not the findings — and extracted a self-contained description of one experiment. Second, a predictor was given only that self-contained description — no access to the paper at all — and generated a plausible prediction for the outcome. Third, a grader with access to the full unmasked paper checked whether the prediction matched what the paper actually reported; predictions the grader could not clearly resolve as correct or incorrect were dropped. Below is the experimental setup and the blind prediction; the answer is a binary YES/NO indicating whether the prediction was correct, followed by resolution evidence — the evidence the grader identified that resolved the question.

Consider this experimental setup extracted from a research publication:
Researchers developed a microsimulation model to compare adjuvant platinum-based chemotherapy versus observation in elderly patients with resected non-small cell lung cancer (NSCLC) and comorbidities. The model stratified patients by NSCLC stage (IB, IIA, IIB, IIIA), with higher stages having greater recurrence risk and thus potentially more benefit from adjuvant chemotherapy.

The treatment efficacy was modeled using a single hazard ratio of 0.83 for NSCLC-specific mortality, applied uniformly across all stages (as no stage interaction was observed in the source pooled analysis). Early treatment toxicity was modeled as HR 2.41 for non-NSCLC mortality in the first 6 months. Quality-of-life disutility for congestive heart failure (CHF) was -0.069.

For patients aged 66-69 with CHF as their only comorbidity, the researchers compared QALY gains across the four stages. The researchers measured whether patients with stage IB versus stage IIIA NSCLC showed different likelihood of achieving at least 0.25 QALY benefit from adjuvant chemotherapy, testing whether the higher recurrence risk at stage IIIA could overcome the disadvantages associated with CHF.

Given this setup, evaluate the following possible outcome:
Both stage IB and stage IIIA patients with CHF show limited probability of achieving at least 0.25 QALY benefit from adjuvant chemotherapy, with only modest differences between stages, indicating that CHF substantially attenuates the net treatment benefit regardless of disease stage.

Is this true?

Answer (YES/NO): NO